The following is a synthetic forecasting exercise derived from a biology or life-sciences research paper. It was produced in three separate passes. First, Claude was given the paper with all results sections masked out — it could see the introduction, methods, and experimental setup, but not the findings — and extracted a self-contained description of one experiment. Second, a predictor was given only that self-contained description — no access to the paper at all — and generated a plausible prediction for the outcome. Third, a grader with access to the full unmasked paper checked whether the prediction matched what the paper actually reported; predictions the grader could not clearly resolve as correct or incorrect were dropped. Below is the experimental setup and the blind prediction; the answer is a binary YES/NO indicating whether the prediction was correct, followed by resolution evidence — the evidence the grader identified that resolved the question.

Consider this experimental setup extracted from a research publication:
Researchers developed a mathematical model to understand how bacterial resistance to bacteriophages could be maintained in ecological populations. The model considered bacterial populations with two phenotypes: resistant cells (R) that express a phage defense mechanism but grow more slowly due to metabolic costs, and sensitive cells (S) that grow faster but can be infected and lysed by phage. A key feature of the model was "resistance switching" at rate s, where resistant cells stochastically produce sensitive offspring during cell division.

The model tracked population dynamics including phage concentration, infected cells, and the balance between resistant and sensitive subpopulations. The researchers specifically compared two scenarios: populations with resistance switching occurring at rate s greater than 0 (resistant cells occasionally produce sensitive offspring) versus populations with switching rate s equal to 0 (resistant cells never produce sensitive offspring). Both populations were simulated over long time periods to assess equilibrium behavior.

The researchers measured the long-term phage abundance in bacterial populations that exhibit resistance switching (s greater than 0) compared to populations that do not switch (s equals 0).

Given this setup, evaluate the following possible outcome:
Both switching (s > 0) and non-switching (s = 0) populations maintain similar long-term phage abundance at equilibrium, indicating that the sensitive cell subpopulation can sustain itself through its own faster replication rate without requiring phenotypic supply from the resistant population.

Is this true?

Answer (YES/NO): NO